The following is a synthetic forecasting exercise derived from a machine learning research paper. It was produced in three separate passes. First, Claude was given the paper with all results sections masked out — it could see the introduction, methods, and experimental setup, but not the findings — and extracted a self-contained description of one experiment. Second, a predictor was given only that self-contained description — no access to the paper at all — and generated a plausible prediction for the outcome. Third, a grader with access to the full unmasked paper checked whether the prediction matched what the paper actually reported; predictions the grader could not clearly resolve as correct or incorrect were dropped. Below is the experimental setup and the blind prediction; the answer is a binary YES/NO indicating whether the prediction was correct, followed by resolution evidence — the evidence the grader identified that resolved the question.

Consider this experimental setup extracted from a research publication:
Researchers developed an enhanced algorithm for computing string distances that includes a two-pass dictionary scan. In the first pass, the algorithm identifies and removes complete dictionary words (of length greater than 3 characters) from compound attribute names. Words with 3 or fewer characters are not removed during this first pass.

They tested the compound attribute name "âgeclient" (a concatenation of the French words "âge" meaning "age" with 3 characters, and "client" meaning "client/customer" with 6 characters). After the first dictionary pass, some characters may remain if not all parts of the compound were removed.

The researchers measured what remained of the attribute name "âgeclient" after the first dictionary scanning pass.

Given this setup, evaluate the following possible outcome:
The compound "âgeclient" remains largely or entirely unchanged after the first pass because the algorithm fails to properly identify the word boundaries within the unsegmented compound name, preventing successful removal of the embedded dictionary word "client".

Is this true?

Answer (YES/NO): NO